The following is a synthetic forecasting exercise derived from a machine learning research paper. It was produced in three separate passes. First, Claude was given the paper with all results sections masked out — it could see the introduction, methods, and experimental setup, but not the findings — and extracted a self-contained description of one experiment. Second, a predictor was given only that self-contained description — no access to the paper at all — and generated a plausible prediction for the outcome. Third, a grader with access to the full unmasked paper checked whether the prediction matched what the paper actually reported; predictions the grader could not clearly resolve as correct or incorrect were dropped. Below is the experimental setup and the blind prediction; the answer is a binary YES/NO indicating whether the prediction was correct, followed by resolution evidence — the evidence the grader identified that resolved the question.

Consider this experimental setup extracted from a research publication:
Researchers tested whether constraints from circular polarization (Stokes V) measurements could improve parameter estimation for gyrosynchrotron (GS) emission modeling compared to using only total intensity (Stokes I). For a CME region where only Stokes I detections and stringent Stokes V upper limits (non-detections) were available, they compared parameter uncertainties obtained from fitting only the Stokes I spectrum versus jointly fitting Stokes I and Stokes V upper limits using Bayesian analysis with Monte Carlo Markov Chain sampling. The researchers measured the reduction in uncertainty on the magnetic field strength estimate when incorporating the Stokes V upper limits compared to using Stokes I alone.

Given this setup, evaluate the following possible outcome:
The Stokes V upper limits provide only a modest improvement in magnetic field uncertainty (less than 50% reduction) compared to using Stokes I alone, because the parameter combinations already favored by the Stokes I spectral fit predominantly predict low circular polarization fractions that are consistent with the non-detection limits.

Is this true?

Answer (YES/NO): YES